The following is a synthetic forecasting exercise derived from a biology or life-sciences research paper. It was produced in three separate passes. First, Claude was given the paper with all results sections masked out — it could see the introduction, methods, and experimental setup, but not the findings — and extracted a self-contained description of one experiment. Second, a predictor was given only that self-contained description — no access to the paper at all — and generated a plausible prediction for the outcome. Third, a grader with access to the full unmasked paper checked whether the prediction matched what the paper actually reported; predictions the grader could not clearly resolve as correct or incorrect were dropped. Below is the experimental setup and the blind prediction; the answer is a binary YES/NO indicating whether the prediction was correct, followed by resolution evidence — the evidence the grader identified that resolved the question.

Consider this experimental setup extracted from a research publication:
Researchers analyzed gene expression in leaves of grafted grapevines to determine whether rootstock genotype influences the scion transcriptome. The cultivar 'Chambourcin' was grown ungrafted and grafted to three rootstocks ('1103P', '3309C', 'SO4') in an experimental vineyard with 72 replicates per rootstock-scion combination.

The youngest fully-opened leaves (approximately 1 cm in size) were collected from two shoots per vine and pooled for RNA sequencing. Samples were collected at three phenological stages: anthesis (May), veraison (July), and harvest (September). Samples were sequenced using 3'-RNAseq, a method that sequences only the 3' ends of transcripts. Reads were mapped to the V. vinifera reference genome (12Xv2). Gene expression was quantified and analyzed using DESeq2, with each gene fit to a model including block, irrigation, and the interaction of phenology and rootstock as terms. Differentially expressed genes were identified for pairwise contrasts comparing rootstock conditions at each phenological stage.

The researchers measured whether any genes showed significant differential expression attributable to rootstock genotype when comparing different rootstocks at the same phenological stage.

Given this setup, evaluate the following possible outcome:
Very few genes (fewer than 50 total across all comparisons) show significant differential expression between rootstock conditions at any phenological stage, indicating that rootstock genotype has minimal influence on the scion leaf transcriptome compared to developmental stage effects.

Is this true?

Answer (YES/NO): NO